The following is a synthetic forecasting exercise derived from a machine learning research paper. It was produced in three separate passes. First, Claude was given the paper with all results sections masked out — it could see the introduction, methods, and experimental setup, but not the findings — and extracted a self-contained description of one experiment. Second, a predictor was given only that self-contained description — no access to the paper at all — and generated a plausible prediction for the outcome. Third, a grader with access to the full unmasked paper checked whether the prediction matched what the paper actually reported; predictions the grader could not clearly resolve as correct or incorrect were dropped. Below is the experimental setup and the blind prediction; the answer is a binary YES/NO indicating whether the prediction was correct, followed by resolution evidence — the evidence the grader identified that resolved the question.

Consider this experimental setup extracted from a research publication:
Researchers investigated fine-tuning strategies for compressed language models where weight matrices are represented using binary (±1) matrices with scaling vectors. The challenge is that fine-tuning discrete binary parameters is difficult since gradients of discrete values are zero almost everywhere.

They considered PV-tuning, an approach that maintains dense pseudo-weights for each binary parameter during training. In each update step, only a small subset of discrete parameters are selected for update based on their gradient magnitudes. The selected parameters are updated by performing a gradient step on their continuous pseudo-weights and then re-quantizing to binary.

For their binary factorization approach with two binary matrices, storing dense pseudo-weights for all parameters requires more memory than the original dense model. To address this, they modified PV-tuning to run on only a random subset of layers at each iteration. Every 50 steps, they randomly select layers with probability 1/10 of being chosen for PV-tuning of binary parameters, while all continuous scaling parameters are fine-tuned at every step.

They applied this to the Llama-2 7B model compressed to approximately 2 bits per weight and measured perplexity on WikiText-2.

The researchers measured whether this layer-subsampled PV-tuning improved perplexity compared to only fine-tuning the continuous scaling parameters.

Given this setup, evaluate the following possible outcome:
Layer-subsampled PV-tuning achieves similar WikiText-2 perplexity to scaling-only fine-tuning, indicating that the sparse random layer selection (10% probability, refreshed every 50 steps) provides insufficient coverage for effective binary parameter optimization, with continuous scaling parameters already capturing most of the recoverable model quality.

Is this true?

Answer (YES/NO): NO